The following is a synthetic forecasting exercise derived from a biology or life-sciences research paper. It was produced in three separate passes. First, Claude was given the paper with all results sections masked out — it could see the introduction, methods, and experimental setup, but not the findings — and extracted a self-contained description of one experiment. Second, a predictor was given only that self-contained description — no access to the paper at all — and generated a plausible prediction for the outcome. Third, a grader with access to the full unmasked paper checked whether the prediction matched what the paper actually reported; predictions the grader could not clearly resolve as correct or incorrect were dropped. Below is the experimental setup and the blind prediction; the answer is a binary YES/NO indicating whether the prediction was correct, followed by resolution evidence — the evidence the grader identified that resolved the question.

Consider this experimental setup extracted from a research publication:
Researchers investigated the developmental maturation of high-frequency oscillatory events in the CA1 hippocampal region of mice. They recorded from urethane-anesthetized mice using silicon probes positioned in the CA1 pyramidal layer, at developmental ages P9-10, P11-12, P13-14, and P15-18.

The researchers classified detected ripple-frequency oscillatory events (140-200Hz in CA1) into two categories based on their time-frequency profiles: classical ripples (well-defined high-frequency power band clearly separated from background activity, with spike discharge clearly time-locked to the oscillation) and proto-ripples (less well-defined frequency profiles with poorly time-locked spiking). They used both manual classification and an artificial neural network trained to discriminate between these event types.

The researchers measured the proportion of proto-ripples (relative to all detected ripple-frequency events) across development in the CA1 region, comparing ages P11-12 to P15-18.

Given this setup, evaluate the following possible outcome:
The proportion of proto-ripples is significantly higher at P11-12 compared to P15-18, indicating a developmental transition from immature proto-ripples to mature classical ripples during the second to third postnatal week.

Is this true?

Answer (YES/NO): YES